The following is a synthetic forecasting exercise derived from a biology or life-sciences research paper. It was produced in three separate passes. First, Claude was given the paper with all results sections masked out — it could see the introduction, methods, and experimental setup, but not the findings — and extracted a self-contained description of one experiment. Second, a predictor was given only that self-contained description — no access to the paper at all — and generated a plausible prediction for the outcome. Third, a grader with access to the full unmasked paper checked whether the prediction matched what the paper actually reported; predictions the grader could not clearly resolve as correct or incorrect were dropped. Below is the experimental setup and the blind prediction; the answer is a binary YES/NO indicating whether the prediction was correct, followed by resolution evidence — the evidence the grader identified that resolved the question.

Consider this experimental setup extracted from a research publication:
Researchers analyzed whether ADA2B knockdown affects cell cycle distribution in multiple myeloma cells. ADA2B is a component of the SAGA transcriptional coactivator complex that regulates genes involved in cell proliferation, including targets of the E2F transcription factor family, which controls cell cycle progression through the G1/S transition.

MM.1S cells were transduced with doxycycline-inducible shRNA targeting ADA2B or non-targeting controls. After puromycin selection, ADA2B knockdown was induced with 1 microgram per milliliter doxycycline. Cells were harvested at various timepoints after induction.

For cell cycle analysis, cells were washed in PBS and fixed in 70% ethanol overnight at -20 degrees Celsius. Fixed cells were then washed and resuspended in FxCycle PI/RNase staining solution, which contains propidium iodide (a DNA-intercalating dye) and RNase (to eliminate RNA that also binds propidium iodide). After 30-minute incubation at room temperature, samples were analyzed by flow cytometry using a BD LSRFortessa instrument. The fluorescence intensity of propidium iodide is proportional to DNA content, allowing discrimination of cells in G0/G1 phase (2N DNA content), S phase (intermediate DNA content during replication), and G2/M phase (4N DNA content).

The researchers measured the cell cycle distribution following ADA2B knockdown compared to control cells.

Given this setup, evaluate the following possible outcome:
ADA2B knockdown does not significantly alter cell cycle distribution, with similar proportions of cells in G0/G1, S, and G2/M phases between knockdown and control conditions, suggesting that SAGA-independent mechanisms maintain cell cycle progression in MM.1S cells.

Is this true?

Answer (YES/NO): NO